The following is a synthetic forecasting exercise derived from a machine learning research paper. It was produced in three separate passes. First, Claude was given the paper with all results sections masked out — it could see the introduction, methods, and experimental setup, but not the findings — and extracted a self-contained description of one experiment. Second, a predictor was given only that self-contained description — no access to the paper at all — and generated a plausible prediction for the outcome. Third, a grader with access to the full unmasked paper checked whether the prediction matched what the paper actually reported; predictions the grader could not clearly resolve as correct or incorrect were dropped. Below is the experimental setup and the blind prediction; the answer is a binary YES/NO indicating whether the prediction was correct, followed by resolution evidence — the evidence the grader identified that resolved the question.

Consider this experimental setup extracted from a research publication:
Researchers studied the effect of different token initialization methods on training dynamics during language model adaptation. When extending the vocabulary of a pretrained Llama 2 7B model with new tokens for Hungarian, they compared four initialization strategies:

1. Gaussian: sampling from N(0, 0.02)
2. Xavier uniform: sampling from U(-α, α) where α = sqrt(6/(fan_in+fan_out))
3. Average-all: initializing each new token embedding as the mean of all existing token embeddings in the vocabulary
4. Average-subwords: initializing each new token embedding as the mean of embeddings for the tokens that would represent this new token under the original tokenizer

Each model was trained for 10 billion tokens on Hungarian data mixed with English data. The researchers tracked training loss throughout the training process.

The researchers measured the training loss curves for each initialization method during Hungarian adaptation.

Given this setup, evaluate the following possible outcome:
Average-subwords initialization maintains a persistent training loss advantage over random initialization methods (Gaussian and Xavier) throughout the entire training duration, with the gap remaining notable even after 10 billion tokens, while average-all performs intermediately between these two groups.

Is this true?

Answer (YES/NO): NO